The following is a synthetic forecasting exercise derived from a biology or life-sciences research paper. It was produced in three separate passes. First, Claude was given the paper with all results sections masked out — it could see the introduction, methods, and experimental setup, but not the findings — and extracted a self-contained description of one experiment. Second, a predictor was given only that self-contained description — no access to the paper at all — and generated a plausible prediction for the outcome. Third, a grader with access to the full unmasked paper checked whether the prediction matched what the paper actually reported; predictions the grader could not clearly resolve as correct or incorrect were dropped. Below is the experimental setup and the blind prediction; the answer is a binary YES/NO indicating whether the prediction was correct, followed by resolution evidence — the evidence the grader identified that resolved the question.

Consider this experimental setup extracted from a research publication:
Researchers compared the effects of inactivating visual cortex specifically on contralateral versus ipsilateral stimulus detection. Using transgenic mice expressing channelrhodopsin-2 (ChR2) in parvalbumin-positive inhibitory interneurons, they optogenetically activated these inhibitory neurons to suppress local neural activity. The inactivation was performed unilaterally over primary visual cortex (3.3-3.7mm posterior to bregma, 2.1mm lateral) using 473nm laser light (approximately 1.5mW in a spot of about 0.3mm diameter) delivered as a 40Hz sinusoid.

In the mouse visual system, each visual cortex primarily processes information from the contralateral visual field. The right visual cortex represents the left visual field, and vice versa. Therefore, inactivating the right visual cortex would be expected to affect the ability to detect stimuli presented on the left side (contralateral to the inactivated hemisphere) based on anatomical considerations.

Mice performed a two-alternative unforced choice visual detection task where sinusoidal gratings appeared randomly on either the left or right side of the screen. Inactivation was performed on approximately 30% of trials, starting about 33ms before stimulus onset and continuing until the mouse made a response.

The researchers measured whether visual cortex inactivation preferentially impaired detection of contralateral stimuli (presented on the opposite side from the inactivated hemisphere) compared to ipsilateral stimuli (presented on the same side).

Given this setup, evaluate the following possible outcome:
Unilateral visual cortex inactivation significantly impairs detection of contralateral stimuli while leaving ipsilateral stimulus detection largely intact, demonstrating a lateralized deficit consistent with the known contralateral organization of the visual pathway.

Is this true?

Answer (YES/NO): YES